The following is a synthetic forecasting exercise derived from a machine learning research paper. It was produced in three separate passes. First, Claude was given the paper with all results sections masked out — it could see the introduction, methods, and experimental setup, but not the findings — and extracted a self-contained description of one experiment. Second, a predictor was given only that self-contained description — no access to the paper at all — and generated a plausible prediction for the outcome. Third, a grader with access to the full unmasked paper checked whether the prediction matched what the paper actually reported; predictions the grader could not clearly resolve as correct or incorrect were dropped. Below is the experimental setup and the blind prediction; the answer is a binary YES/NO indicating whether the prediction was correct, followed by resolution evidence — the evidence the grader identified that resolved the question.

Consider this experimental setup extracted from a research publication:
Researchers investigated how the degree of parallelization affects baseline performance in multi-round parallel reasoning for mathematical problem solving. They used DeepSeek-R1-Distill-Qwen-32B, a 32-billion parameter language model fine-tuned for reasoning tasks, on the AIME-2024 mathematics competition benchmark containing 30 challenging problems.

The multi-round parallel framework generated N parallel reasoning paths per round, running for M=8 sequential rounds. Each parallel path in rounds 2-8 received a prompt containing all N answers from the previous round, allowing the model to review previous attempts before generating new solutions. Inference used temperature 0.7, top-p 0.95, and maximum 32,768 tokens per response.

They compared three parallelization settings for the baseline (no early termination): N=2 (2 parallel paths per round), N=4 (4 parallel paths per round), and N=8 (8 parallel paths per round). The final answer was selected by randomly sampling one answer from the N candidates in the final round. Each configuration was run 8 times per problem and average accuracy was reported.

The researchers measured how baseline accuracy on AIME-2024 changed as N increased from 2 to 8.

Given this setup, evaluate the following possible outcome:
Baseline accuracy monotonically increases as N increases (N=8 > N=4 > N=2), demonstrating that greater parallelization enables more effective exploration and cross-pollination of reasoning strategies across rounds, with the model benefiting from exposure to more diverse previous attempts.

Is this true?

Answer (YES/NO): NO